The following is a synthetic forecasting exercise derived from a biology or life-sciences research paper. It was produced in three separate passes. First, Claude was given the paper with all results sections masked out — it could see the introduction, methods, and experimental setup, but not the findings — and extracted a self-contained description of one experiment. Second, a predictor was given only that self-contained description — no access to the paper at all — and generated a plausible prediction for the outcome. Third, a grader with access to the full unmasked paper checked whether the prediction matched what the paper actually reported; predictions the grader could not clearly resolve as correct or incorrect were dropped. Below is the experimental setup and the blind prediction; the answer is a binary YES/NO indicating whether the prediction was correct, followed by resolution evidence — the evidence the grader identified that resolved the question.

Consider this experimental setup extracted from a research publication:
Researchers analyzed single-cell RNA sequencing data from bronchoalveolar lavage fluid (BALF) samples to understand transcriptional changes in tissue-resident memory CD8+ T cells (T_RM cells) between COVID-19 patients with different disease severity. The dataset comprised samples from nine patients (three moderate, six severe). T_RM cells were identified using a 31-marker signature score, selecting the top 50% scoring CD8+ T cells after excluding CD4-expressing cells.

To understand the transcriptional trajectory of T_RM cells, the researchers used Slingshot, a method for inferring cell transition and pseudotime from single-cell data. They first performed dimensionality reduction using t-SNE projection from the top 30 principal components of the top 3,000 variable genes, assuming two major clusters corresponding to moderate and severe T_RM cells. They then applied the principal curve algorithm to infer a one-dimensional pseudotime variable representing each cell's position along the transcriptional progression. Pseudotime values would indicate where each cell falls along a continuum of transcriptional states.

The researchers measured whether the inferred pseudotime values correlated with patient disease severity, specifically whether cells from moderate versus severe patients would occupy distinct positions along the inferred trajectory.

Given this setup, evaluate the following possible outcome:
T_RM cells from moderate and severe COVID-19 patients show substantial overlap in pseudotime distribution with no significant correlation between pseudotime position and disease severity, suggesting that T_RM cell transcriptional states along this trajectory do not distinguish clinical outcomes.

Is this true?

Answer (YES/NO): NO